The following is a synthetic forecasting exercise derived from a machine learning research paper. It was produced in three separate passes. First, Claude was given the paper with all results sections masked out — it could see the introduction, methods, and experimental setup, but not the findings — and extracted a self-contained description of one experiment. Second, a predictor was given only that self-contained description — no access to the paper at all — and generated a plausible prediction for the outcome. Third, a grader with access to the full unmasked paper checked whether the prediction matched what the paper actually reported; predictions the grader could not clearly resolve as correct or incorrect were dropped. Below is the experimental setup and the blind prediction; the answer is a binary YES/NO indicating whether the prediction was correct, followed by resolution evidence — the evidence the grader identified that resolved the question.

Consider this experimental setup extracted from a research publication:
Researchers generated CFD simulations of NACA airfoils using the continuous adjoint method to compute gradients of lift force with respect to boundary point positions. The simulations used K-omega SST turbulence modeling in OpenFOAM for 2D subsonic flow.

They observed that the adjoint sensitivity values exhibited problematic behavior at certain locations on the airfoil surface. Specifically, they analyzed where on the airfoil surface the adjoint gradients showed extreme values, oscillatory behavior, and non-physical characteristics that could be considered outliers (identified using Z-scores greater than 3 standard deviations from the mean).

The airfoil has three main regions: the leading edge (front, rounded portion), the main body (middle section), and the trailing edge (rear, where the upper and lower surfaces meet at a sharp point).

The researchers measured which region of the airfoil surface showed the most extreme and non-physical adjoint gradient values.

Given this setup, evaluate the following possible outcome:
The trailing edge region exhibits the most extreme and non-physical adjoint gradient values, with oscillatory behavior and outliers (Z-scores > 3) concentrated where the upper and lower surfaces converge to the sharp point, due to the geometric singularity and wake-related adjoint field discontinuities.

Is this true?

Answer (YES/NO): YES